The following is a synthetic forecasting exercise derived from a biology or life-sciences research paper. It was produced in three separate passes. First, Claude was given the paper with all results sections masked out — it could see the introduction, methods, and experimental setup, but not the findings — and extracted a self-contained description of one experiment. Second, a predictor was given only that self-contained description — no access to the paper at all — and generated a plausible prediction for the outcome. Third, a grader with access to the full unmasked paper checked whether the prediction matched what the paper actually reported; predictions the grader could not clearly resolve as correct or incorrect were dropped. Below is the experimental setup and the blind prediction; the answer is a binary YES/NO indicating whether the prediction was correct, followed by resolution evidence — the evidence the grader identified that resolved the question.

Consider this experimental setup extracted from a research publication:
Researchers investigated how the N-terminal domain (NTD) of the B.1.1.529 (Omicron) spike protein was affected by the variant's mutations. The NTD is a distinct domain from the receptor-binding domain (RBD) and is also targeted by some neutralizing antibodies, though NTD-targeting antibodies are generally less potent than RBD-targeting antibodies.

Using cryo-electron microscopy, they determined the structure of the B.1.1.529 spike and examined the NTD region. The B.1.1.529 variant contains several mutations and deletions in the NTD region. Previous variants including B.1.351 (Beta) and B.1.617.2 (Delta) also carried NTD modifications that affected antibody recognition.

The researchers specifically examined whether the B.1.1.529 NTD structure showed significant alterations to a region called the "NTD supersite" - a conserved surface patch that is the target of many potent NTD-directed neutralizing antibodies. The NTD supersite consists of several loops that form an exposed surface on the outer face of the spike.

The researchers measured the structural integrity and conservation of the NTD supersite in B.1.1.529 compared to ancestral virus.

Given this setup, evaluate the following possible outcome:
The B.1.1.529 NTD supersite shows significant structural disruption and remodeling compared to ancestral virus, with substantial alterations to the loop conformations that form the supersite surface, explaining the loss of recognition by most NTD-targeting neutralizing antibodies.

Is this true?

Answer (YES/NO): NO